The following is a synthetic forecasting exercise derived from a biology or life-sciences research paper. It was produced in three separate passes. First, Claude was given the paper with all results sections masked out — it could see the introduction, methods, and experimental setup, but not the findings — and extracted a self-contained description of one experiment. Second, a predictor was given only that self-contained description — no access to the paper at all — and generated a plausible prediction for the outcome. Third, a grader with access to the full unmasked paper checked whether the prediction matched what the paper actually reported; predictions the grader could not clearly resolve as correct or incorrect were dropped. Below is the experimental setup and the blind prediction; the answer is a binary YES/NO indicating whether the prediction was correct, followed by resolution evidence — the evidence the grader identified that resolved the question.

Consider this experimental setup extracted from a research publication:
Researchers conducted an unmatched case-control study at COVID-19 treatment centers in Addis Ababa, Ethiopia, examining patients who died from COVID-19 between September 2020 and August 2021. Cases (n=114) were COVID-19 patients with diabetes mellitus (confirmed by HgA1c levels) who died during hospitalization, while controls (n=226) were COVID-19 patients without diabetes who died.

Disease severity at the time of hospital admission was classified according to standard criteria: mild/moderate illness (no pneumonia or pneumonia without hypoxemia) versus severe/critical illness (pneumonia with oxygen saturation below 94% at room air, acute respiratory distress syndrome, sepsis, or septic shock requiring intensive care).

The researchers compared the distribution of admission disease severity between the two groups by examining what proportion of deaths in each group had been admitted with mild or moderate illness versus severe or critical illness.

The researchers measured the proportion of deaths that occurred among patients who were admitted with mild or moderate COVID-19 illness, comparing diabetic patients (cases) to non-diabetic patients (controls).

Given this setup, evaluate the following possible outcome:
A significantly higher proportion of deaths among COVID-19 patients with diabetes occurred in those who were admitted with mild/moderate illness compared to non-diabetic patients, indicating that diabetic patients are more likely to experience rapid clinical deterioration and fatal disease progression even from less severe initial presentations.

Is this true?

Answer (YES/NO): YES